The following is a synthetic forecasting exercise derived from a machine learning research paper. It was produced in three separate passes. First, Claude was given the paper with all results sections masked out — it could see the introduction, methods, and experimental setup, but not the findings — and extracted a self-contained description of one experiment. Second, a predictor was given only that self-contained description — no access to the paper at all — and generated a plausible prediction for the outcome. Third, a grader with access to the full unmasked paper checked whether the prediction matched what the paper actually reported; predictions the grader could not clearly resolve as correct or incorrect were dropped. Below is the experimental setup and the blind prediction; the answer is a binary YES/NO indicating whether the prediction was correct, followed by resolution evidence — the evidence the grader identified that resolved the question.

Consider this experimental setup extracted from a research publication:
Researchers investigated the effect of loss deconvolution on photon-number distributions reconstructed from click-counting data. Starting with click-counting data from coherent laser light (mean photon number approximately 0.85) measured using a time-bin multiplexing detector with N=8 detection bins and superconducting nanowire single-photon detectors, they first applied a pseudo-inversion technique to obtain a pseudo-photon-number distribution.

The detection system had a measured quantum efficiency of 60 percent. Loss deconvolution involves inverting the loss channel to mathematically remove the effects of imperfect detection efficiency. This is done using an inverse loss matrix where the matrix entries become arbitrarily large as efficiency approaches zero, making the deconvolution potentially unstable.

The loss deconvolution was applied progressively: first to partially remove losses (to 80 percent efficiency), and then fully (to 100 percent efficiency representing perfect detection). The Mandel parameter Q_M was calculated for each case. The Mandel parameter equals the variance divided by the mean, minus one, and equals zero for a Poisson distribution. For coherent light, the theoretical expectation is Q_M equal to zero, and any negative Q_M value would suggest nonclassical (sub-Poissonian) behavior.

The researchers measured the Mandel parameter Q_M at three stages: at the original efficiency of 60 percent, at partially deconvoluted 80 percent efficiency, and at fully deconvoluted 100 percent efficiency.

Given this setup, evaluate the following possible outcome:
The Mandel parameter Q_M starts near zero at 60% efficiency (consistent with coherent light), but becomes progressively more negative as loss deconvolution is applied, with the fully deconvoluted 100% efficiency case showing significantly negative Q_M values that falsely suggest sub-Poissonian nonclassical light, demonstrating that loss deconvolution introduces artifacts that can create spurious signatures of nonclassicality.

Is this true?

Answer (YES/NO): NO